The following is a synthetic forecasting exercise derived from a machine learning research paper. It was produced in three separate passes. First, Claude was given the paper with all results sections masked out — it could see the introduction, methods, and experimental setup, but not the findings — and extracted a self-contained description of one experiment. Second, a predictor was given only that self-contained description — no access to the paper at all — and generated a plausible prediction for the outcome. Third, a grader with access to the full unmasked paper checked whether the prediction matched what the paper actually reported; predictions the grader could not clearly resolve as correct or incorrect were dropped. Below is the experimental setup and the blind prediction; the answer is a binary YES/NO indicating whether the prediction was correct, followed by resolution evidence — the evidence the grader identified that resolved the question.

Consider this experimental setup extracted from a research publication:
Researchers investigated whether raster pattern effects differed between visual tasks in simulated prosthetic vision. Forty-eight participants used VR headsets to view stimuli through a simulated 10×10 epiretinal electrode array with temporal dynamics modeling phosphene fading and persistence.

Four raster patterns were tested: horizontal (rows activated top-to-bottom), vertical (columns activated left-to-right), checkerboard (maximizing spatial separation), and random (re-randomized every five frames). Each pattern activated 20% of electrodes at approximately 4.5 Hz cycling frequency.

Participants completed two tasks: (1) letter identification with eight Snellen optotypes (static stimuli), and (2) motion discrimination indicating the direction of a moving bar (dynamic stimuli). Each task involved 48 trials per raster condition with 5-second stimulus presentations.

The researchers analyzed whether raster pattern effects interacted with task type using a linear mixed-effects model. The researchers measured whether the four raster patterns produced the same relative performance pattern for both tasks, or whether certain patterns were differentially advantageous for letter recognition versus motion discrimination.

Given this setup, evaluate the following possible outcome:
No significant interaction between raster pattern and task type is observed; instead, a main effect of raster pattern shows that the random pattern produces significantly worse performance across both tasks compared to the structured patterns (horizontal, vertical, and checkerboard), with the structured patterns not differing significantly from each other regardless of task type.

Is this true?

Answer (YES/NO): NO